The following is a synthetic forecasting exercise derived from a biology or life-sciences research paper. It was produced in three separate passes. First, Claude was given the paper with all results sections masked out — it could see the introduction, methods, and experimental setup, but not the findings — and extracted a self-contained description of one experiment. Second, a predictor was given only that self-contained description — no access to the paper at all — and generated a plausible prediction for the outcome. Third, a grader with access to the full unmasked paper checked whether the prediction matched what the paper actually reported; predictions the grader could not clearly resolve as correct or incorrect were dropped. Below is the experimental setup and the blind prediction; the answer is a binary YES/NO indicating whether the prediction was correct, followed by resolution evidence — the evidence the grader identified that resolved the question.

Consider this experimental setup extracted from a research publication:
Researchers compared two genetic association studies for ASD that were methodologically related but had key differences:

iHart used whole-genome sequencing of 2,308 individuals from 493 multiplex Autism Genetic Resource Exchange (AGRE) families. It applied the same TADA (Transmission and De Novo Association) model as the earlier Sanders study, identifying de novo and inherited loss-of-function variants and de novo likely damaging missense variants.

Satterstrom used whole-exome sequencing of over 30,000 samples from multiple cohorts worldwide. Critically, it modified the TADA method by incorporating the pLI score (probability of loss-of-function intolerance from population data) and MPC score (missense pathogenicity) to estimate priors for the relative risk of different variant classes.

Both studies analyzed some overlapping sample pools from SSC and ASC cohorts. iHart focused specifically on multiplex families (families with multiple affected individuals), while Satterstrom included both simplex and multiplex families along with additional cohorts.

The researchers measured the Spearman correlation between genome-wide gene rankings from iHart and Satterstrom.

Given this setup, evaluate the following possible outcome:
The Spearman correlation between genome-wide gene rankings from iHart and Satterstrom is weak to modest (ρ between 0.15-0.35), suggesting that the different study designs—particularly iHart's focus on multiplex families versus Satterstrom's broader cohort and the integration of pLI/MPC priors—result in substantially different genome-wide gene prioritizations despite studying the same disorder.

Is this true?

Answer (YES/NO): NO